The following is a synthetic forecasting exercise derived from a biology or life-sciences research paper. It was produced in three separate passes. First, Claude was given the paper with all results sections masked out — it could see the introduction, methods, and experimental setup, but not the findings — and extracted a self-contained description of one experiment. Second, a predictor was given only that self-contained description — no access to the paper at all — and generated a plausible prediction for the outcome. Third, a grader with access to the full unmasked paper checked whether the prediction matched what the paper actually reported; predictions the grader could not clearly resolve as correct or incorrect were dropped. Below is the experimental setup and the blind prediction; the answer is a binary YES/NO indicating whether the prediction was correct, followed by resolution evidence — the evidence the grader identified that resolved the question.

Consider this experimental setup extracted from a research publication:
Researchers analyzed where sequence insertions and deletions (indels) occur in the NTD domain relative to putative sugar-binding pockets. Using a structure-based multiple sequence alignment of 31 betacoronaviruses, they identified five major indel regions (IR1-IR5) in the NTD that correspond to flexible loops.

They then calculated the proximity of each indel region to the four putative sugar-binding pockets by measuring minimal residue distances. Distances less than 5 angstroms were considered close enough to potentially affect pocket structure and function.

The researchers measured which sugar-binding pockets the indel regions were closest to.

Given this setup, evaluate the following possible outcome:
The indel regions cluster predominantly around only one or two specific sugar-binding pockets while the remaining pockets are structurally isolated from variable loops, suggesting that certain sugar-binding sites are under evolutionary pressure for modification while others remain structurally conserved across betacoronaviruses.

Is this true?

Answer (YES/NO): YES